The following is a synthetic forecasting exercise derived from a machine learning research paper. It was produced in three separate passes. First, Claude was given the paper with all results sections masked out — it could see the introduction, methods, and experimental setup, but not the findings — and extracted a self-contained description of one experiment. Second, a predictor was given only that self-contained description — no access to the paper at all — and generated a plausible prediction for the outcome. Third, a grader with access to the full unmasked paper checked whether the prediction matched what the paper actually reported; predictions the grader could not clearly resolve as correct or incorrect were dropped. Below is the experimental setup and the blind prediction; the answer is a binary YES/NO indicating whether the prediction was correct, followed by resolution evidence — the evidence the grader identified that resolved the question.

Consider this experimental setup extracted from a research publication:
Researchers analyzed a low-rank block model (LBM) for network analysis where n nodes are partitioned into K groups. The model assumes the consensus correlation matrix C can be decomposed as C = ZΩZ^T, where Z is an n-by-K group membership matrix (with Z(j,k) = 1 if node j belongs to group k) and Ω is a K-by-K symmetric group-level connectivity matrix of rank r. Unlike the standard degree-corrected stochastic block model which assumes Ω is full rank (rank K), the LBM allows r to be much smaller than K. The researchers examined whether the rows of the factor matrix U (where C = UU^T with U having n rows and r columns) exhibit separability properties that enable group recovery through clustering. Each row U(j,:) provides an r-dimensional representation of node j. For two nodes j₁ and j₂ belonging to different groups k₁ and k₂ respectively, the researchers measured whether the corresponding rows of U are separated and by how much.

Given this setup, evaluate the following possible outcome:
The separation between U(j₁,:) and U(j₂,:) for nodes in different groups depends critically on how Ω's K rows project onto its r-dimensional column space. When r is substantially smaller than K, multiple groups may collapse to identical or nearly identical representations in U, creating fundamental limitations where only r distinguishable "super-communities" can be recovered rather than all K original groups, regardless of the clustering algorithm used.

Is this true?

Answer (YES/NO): NO